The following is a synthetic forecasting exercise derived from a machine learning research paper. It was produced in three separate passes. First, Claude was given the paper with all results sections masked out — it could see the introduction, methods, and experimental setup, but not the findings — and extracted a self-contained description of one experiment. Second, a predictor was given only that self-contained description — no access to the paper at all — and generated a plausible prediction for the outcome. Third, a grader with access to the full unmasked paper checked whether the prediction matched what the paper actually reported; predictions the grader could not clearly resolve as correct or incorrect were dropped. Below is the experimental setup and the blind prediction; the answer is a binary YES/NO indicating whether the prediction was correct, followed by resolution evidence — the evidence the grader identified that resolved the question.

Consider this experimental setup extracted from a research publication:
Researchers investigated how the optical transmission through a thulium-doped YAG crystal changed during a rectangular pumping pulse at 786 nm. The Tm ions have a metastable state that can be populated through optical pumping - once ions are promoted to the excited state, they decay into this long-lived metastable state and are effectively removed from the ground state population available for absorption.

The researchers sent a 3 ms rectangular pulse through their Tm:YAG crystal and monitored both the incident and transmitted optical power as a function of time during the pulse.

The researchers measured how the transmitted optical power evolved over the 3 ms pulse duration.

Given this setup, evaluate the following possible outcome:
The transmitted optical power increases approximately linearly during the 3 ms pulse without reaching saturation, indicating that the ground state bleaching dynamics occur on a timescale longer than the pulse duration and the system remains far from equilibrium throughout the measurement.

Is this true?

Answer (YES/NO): NO